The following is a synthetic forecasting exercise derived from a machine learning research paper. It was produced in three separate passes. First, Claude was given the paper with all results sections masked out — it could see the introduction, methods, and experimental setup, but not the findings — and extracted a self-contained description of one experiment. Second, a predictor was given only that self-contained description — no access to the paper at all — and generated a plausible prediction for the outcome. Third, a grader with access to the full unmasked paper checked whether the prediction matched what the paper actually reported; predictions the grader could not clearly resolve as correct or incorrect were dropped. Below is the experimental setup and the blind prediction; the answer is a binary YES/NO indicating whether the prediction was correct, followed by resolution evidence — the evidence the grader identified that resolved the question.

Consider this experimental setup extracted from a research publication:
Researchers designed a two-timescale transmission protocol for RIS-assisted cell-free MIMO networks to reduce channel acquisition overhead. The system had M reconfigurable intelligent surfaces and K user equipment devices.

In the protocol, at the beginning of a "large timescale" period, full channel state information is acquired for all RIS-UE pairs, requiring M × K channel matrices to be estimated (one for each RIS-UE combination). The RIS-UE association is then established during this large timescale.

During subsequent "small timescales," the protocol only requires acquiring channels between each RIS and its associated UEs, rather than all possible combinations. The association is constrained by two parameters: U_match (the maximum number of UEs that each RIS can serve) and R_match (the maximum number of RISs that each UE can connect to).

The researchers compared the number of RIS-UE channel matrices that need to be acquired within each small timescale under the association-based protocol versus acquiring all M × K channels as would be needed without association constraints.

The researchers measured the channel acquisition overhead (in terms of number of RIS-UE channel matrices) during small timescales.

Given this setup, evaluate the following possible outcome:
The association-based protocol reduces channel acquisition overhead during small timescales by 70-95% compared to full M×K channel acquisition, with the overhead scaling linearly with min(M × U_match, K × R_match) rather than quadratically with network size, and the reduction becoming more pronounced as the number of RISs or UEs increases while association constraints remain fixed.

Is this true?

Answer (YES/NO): NO